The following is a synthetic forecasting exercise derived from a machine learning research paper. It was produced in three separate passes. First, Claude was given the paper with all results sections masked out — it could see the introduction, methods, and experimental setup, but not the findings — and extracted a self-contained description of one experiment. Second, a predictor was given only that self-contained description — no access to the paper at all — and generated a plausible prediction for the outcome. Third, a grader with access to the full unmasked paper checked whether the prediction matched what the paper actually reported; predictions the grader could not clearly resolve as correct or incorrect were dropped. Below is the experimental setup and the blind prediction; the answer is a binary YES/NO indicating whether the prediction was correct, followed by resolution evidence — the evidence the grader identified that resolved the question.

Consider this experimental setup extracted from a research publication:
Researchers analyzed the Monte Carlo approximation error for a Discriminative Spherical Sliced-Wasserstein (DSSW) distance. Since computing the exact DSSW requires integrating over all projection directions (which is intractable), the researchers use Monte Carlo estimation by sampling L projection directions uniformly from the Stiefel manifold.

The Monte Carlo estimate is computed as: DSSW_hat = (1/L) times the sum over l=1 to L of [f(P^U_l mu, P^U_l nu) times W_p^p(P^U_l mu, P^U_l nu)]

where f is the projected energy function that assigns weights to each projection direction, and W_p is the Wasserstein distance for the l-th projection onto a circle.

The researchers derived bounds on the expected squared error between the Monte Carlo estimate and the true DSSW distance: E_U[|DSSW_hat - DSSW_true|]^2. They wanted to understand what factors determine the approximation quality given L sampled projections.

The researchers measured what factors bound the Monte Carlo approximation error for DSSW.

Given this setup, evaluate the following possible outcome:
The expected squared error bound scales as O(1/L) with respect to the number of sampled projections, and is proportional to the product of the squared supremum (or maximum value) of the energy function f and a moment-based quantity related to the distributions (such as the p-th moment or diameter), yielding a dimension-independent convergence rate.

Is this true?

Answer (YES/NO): NO